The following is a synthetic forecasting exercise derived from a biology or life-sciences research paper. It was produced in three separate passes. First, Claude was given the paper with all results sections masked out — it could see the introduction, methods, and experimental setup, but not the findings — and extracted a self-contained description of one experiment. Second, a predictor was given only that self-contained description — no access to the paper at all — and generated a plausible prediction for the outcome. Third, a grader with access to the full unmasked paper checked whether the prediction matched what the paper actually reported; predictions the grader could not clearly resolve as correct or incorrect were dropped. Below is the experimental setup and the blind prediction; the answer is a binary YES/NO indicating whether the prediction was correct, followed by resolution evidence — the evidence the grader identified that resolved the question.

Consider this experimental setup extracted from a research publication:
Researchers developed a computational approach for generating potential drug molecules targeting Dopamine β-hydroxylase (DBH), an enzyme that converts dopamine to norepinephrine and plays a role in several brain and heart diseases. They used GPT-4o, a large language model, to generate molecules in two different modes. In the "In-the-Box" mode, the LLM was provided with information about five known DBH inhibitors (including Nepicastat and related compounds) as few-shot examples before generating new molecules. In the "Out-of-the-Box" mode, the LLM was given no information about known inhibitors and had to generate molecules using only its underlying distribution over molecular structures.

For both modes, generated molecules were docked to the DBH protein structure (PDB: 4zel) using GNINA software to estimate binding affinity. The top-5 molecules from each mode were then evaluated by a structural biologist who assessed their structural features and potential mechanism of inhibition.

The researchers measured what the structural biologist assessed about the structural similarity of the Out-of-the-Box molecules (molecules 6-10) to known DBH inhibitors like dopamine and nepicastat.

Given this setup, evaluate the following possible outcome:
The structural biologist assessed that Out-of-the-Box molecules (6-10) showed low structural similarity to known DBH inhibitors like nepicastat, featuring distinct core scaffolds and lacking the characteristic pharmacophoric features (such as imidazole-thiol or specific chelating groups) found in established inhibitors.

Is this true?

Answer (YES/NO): YES